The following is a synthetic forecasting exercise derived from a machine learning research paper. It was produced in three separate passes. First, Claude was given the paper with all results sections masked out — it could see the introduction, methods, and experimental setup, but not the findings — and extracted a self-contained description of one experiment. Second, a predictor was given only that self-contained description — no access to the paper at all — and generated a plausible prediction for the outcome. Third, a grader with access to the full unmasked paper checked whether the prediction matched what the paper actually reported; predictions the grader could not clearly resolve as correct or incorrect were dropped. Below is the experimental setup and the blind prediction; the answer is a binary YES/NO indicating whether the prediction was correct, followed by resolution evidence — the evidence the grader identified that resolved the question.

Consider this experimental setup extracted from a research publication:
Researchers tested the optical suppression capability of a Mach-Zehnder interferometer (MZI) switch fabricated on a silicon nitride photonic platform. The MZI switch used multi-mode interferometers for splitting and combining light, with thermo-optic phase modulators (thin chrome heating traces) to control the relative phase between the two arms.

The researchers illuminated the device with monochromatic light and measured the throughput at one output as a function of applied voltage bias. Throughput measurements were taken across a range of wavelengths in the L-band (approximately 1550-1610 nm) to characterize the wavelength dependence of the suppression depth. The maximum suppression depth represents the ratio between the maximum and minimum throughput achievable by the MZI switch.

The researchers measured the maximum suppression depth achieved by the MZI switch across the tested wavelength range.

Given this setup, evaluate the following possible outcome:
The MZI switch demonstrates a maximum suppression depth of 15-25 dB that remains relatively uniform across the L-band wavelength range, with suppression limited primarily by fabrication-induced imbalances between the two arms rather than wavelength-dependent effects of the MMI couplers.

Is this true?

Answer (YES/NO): NO